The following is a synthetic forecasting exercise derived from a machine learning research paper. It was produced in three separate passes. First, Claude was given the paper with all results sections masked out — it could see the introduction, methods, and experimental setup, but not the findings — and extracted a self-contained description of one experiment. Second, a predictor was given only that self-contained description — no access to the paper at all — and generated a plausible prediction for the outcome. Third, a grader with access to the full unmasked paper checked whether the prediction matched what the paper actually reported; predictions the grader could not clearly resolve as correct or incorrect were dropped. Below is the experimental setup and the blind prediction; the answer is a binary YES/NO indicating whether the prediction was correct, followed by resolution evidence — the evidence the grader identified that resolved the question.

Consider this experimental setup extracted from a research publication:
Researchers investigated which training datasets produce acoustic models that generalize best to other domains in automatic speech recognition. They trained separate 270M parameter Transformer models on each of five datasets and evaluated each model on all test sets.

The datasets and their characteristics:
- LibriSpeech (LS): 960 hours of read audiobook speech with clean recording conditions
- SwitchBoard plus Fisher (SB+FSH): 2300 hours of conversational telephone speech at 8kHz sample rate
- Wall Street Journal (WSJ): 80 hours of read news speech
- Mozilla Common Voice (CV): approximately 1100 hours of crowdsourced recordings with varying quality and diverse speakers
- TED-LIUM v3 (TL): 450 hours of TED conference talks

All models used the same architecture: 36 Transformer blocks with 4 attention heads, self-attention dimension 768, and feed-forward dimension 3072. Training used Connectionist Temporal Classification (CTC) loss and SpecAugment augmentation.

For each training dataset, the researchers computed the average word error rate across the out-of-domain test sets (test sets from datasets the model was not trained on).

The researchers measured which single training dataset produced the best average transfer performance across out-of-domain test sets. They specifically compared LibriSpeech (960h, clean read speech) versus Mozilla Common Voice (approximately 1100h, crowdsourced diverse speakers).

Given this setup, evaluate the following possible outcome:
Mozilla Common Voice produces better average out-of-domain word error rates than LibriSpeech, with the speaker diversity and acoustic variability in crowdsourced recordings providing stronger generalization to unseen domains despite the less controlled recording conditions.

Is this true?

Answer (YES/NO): NO